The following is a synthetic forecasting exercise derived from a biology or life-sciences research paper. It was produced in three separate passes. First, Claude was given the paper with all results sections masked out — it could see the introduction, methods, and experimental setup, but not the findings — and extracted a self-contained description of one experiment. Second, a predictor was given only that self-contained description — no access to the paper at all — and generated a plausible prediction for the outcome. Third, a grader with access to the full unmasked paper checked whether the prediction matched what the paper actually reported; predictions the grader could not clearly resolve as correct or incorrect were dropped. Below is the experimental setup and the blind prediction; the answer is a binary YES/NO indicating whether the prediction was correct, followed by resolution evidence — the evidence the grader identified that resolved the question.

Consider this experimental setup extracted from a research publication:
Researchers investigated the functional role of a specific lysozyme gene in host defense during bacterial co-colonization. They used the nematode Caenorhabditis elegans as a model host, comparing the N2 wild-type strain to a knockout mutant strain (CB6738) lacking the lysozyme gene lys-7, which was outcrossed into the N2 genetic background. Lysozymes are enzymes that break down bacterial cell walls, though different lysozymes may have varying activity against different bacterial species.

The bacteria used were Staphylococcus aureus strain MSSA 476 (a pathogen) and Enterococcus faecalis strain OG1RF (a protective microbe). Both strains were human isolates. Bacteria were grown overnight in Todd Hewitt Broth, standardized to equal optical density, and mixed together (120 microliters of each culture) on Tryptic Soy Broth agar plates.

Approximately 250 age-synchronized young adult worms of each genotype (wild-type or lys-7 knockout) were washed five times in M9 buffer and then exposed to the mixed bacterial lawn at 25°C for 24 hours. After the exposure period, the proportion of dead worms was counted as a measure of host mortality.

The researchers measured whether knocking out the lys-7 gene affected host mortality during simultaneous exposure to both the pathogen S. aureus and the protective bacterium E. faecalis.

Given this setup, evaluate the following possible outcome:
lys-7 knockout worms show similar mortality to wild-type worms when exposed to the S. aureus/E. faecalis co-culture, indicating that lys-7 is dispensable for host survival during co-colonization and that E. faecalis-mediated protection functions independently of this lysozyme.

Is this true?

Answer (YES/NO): NO